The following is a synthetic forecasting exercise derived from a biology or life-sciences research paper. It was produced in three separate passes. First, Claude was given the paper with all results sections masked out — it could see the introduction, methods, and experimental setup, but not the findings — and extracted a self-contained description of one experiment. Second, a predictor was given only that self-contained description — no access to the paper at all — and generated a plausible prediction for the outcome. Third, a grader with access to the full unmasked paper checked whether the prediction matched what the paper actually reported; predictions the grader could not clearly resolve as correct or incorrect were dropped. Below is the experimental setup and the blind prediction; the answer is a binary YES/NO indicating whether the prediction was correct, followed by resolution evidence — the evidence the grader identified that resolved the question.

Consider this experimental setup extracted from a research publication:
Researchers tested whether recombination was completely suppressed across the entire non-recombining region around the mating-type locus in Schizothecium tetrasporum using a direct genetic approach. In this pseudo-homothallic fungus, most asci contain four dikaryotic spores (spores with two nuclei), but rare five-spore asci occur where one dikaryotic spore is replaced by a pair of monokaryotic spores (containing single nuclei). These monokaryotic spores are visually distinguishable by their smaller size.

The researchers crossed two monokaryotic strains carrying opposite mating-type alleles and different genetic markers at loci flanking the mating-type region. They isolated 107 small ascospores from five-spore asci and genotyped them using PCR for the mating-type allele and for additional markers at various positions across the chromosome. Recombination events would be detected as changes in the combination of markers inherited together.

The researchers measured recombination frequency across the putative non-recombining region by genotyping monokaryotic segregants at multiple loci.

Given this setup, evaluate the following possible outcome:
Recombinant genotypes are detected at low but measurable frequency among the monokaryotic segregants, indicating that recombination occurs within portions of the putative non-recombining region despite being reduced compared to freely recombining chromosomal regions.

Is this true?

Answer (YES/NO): YES